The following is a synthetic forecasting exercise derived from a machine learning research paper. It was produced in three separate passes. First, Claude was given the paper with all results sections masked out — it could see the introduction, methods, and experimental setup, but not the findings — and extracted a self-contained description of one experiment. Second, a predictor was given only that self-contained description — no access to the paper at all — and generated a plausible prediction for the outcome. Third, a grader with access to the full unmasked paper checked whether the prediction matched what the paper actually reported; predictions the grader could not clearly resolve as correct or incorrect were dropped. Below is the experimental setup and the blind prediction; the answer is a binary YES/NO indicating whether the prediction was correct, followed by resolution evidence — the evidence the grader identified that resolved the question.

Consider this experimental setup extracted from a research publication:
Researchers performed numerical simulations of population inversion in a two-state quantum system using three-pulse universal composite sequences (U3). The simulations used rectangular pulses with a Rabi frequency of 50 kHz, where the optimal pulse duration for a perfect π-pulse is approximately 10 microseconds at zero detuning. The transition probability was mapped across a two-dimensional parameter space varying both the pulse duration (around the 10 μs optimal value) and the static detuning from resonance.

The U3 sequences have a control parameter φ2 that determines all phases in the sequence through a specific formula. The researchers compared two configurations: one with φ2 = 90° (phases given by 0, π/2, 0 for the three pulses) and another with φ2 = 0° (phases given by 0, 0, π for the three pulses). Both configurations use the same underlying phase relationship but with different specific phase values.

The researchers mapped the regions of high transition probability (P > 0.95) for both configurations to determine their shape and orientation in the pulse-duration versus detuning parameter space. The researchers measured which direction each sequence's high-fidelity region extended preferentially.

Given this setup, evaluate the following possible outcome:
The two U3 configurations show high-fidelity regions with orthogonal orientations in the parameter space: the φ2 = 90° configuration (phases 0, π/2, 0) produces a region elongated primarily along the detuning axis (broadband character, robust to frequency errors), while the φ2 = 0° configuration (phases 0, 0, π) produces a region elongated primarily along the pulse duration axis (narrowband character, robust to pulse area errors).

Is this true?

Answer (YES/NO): NO